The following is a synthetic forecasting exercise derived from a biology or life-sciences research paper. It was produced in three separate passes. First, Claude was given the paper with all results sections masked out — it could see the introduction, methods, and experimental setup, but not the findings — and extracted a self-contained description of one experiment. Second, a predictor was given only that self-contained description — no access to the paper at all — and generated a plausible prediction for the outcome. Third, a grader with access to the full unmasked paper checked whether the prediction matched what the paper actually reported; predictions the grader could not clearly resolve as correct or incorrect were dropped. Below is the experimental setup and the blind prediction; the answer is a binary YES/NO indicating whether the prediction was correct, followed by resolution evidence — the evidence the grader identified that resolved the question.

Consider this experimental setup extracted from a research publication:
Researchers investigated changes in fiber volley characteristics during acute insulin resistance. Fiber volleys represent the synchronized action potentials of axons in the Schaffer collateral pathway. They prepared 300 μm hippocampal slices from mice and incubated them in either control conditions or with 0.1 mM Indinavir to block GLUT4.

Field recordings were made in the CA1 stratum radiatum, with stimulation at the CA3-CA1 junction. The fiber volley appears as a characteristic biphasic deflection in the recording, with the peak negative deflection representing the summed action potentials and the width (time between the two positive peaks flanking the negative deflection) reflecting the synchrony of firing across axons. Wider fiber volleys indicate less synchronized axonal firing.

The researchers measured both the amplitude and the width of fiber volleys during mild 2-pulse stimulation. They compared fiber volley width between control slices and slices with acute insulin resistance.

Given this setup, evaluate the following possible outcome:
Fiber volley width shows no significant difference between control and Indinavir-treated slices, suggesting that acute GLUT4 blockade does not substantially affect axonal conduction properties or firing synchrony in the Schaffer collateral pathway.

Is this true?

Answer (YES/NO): NO